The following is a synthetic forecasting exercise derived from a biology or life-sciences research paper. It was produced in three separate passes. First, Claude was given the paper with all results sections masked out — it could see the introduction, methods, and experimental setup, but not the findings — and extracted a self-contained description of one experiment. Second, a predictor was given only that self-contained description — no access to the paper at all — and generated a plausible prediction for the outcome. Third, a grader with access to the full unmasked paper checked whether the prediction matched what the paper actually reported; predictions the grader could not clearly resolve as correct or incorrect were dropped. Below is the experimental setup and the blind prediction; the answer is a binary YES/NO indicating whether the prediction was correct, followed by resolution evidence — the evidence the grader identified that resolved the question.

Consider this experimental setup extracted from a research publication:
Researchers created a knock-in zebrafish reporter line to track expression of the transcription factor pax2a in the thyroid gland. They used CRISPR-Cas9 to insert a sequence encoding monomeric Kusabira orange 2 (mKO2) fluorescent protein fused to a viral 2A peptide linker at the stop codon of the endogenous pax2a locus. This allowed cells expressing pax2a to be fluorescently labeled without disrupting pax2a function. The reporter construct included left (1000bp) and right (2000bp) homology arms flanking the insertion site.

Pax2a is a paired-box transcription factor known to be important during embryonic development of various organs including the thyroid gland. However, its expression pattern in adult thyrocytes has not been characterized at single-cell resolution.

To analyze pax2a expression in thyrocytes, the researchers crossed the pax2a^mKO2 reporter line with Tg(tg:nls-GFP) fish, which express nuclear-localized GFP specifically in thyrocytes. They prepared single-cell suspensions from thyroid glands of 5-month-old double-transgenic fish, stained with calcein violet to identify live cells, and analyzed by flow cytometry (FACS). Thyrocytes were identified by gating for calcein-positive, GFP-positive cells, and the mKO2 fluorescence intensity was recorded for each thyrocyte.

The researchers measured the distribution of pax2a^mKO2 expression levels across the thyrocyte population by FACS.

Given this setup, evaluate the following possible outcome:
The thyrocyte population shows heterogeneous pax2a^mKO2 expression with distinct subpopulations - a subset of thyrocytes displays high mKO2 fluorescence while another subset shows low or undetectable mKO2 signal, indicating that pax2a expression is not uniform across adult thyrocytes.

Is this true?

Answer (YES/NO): YES